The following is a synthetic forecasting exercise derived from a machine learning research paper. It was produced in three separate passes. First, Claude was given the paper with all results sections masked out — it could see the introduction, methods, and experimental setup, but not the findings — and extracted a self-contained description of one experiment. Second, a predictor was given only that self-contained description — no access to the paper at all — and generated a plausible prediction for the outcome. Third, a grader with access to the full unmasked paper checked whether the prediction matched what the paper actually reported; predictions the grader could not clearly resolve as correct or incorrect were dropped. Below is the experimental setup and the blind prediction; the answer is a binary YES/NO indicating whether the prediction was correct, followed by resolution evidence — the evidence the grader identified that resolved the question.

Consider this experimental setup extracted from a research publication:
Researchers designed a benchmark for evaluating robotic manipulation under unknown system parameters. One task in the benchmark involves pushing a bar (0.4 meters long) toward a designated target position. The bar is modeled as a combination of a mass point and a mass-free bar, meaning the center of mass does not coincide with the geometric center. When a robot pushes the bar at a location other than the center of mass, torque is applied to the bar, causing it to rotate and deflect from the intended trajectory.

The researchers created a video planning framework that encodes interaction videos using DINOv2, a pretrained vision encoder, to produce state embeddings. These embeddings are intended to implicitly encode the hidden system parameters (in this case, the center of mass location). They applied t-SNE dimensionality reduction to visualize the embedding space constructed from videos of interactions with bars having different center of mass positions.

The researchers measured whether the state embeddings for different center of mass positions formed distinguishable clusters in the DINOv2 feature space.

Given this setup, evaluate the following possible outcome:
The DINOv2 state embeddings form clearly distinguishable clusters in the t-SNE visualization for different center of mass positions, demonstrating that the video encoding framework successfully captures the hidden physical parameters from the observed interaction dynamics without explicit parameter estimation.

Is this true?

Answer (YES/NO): YES